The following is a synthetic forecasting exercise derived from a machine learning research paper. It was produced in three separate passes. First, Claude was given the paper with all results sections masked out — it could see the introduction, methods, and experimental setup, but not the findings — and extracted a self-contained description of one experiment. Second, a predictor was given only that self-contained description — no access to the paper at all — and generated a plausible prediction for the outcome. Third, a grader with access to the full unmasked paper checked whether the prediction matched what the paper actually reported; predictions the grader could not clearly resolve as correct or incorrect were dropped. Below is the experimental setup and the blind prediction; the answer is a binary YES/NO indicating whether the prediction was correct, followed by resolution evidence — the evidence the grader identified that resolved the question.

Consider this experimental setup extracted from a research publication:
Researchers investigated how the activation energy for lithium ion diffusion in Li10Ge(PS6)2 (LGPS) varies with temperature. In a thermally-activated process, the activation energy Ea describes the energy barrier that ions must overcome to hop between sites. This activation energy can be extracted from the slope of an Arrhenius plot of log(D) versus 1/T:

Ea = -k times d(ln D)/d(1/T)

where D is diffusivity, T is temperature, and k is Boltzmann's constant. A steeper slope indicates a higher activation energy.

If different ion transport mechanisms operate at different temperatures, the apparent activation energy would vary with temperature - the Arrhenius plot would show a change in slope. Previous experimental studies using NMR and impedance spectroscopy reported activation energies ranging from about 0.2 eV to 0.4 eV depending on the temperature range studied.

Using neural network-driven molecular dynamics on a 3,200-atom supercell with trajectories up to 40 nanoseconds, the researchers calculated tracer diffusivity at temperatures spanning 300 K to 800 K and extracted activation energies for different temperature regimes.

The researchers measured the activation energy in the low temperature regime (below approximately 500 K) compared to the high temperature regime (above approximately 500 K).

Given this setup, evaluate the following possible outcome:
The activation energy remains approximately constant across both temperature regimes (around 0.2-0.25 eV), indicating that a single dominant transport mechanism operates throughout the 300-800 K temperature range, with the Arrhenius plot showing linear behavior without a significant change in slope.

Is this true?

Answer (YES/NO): NO